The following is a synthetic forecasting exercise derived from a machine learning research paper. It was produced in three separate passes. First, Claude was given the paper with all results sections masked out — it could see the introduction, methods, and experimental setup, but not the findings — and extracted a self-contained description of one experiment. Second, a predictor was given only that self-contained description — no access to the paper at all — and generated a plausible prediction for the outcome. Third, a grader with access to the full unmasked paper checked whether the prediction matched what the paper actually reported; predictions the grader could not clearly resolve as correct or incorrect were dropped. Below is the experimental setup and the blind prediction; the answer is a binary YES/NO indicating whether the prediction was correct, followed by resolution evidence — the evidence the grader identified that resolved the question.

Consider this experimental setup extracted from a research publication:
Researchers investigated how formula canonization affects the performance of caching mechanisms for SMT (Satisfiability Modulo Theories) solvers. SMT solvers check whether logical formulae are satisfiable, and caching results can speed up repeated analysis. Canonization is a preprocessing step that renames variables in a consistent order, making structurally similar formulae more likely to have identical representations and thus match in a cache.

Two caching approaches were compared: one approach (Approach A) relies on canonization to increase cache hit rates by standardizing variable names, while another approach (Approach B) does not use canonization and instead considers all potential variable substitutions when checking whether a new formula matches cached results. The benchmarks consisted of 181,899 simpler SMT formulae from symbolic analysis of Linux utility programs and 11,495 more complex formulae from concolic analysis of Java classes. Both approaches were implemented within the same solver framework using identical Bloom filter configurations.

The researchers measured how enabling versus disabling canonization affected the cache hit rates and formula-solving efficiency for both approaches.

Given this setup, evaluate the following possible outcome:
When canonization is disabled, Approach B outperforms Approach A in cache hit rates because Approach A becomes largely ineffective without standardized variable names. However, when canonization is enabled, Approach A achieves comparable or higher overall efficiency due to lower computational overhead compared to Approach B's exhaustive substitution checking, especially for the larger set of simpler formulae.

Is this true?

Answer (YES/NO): NO